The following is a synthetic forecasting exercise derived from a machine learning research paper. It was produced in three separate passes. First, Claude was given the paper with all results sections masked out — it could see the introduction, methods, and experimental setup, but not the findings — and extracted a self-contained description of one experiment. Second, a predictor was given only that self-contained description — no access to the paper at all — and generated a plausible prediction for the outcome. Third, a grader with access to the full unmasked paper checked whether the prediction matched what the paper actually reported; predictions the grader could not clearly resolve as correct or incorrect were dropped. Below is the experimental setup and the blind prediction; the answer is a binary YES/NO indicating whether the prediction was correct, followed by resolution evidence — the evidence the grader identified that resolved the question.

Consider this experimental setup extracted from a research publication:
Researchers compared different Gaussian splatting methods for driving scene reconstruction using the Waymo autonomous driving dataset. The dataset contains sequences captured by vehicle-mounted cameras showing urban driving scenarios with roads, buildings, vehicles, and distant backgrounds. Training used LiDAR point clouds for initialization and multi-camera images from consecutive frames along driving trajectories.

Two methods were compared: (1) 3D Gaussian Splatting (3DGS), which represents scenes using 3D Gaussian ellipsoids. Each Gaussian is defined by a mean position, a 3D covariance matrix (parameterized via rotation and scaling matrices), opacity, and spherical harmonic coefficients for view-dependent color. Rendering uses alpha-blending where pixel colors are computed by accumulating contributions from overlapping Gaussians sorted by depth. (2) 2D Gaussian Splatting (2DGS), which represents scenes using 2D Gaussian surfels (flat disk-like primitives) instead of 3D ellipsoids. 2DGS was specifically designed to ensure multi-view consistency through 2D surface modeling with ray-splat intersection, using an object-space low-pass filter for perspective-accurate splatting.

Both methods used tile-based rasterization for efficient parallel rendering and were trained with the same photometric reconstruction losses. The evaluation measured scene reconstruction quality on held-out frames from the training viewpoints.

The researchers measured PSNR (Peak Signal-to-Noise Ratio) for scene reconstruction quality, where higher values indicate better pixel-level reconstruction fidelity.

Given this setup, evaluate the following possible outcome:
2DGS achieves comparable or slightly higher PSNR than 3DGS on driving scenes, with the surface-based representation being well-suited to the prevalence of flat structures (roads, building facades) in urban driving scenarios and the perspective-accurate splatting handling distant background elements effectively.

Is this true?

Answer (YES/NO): NO